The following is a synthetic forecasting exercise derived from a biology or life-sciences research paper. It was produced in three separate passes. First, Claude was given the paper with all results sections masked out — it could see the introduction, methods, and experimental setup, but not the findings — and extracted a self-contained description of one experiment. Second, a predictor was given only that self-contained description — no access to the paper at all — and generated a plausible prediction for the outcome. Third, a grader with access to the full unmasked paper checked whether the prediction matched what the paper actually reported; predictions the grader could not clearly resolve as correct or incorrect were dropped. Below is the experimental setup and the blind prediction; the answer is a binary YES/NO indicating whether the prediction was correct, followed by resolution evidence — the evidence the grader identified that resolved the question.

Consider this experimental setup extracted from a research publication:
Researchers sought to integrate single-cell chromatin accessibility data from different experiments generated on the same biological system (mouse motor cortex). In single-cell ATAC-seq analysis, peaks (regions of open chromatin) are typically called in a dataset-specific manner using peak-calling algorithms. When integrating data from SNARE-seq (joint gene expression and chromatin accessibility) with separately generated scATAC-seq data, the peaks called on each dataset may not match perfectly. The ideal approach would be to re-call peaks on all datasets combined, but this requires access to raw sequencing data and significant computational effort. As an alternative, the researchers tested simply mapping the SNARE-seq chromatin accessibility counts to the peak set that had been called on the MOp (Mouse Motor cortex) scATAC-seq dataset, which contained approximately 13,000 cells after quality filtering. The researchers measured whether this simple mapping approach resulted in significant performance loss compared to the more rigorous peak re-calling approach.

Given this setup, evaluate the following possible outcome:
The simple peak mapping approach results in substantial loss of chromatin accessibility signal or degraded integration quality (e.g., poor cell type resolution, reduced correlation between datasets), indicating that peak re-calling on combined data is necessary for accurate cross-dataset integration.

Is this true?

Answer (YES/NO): NO